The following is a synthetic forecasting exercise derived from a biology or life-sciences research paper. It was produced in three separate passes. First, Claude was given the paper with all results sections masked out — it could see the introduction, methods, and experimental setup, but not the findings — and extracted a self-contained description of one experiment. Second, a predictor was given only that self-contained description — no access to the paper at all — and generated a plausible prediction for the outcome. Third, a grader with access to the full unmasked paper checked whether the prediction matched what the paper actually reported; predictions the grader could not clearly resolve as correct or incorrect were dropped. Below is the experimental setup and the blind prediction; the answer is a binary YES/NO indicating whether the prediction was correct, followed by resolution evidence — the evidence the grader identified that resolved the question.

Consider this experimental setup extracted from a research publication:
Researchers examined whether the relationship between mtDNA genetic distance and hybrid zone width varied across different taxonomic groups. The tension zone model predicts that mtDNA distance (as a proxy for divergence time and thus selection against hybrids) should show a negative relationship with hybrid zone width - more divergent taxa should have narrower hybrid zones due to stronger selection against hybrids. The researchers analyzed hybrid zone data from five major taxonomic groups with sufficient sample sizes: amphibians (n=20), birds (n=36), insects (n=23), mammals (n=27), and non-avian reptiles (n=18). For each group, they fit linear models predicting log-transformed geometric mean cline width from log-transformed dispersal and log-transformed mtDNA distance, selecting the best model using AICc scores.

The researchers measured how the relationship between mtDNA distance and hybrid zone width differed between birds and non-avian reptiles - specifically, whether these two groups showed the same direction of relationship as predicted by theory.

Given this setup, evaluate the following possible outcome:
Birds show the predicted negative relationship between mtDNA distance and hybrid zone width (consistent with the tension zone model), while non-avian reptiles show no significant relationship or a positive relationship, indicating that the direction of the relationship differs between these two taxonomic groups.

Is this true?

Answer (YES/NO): NO